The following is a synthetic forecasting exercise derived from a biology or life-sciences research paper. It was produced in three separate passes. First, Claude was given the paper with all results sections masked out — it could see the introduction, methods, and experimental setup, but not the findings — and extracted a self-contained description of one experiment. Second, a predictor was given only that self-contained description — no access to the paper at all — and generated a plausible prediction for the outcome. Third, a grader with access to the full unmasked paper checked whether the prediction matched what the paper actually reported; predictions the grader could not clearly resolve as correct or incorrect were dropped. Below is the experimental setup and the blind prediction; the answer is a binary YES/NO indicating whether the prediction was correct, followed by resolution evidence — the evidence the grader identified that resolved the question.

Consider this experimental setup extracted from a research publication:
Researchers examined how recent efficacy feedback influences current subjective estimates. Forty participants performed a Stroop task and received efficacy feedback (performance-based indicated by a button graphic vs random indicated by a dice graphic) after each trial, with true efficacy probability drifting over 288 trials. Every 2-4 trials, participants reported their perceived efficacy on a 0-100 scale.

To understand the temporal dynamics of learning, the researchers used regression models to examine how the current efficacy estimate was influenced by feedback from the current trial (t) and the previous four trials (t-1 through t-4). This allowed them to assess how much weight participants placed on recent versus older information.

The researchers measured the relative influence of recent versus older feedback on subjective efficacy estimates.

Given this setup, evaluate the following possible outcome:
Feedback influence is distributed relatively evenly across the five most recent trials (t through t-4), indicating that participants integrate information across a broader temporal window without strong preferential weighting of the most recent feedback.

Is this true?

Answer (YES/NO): NO